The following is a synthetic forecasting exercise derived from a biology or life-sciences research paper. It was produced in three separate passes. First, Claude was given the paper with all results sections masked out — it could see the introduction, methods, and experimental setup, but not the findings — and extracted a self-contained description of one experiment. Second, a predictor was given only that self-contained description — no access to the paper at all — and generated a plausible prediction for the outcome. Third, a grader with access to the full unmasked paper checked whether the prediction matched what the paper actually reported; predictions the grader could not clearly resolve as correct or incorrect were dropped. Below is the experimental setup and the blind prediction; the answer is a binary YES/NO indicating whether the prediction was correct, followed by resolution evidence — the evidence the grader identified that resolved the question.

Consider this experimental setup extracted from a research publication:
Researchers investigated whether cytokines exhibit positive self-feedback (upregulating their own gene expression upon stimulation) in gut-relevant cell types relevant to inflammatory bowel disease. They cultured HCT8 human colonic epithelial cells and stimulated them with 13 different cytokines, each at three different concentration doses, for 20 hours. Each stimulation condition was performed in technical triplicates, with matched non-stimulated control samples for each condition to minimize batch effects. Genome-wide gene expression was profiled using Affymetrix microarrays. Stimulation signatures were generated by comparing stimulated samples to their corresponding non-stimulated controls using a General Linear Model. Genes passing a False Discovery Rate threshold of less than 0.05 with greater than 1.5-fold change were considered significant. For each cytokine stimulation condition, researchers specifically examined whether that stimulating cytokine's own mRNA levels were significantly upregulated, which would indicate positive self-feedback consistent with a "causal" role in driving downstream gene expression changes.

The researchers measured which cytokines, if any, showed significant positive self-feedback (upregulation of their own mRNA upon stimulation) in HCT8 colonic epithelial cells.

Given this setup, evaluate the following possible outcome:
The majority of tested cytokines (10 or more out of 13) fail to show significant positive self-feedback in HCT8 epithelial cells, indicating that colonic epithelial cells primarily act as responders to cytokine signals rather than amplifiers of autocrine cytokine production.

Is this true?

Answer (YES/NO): YES